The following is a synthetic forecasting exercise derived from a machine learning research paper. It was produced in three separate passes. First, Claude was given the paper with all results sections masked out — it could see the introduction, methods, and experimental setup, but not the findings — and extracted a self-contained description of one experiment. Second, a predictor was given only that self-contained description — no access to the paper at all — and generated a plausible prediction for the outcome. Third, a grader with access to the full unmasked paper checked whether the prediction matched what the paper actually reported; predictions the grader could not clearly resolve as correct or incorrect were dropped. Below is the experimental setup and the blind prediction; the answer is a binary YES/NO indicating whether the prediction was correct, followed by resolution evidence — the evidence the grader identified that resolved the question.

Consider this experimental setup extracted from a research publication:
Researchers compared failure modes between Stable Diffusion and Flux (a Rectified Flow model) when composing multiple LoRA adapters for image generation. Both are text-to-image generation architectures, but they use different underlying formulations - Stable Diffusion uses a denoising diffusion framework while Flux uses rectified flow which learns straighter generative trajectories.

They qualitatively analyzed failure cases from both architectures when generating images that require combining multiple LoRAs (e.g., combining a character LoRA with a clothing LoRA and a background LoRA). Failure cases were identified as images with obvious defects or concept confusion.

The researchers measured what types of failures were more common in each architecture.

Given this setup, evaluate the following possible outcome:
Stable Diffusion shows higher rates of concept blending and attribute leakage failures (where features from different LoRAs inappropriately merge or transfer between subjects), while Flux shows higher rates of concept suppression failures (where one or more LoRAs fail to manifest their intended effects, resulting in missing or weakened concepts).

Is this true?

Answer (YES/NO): NO